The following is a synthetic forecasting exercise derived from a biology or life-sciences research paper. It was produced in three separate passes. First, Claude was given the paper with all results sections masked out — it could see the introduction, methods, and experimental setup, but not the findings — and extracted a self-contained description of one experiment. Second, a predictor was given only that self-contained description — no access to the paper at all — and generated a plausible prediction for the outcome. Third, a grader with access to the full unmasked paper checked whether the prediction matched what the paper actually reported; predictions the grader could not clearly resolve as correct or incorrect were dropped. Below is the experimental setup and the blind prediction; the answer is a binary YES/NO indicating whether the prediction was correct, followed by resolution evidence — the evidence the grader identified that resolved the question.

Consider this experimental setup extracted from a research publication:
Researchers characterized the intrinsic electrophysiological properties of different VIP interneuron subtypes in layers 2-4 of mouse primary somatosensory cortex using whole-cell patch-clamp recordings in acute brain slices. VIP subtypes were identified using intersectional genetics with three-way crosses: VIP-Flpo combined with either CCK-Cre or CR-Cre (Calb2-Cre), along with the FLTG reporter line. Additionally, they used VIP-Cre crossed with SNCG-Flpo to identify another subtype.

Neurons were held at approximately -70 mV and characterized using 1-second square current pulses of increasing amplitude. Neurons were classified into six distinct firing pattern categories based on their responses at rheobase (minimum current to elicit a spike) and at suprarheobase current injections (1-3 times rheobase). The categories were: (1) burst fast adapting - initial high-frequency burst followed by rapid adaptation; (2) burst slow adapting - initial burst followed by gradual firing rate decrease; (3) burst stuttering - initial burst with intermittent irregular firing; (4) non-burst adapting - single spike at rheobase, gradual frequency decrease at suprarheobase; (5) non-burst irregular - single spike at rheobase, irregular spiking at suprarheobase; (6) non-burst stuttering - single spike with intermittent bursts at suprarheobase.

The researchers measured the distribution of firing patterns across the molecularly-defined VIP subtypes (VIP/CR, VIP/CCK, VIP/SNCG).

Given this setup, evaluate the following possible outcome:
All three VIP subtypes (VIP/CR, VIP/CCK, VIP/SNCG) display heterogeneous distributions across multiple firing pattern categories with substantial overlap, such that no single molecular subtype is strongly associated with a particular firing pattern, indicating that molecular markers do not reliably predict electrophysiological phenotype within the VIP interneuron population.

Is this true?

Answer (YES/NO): NO